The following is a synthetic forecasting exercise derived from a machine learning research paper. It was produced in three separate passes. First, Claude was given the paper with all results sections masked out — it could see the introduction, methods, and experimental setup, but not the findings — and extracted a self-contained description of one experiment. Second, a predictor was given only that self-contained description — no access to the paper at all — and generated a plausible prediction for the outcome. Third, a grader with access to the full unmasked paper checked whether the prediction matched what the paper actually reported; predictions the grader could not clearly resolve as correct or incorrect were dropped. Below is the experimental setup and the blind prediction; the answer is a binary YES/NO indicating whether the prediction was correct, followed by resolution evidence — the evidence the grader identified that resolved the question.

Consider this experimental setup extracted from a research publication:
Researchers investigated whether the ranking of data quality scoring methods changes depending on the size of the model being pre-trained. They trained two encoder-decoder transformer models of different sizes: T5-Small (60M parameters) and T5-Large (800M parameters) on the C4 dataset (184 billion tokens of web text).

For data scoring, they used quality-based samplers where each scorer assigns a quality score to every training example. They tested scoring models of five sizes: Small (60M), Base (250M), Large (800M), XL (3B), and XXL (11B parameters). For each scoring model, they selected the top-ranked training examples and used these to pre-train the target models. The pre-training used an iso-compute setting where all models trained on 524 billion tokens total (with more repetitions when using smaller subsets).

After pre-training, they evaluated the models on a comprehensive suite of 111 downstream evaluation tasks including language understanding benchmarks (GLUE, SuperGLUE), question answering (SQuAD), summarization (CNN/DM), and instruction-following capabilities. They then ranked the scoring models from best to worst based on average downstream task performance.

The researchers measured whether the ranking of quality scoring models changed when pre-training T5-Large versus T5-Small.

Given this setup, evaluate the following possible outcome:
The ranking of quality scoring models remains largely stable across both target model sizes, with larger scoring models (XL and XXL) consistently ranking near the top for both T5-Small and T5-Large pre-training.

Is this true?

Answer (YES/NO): NO